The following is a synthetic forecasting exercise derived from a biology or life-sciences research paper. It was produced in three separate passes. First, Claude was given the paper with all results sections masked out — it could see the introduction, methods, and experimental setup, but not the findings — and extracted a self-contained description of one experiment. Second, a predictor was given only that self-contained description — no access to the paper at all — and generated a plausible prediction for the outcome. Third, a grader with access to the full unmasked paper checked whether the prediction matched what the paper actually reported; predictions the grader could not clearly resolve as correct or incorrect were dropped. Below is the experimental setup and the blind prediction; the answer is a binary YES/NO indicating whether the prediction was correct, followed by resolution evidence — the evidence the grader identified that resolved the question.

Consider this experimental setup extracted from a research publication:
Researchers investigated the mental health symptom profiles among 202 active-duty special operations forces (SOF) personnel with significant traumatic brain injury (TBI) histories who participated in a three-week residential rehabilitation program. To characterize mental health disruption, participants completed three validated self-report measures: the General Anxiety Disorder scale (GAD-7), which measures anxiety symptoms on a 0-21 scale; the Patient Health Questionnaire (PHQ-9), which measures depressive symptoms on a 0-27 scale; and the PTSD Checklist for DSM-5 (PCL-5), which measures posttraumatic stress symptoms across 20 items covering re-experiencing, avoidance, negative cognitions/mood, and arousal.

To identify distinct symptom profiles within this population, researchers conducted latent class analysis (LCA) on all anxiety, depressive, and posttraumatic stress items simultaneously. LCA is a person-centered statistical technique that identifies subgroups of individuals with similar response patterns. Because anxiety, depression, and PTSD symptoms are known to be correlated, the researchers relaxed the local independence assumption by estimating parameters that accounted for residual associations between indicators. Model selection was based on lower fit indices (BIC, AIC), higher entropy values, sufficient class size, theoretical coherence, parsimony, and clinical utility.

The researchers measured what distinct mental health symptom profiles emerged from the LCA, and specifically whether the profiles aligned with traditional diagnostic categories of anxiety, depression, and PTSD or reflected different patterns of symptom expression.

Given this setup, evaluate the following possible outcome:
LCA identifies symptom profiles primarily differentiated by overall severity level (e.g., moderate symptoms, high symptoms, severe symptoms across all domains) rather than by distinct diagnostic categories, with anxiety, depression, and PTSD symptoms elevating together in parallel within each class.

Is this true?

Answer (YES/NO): NO